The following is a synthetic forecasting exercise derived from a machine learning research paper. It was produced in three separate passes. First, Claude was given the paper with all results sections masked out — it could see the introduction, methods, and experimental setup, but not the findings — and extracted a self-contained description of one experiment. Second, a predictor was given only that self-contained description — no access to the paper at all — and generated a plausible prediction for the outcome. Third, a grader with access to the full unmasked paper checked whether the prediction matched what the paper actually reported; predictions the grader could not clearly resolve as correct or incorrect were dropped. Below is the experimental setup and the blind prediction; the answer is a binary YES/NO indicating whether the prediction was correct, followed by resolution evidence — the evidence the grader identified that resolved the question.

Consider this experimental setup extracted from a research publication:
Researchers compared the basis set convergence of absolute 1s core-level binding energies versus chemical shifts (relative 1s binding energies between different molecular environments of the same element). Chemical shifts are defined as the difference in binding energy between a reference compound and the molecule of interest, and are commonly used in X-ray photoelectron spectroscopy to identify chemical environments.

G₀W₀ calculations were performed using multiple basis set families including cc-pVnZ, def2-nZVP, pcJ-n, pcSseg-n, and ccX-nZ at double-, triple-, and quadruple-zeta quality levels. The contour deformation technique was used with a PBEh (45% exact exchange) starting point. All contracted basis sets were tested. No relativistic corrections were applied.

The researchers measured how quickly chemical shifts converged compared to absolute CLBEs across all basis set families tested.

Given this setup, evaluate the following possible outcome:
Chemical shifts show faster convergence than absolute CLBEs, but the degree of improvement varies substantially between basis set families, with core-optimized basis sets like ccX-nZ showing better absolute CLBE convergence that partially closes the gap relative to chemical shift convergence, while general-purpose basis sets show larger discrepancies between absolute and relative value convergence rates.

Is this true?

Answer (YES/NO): YES